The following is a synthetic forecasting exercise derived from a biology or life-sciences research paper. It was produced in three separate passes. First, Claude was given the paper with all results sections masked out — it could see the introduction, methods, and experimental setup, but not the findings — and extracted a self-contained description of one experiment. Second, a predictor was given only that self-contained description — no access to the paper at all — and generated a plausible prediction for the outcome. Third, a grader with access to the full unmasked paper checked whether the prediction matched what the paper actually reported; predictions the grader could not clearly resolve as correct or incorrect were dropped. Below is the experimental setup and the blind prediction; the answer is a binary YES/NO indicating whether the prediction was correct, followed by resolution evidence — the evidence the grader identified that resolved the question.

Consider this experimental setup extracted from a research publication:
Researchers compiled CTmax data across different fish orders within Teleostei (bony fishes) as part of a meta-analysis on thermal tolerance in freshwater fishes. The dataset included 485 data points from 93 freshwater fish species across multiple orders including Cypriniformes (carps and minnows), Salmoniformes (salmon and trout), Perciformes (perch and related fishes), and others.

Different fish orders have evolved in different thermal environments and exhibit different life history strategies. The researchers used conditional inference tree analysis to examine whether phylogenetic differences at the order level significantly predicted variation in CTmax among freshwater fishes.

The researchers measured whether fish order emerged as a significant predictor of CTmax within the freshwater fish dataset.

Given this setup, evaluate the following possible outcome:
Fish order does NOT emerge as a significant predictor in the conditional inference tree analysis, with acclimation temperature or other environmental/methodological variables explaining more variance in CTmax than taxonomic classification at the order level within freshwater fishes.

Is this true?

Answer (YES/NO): NO